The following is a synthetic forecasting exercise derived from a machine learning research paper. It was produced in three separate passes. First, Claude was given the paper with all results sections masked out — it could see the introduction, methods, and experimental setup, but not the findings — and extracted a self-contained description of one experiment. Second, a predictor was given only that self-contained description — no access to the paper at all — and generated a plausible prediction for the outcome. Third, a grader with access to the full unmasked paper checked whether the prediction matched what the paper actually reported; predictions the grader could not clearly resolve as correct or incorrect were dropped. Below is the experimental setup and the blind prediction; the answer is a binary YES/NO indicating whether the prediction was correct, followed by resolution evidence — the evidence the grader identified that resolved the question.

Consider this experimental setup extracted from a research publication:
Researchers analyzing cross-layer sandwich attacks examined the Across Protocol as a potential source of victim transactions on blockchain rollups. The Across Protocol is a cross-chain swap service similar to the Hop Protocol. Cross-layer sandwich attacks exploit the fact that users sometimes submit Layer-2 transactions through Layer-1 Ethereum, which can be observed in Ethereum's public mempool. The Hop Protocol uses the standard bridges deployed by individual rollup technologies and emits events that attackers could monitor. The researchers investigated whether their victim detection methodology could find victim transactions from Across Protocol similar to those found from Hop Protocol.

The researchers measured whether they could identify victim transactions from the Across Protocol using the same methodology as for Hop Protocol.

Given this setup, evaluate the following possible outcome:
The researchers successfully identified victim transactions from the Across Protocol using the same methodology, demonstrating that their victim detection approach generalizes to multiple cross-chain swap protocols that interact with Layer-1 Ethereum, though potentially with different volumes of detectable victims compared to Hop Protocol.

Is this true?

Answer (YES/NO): NO